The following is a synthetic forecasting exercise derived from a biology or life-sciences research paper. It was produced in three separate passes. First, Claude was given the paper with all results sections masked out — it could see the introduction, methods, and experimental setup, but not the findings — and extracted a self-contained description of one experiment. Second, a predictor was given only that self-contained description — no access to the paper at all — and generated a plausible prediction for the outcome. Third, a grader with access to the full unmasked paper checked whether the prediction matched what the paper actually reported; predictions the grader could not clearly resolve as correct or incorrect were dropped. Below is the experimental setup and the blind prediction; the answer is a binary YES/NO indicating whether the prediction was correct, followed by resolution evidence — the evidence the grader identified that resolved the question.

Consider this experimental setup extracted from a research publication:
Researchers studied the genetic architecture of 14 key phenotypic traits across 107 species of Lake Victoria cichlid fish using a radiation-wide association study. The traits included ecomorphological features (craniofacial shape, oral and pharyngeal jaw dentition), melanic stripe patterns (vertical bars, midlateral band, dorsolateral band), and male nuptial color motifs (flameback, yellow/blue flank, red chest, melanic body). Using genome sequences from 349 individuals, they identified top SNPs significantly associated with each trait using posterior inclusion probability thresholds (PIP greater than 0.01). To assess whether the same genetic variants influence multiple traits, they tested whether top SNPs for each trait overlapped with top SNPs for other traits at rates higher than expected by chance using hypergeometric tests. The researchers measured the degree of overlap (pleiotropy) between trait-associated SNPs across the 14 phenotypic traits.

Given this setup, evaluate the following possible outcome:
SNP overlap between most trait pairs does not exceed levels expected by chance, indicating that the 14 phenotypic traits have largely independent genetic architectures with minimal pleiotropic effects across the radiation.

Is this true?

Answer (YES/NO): YES